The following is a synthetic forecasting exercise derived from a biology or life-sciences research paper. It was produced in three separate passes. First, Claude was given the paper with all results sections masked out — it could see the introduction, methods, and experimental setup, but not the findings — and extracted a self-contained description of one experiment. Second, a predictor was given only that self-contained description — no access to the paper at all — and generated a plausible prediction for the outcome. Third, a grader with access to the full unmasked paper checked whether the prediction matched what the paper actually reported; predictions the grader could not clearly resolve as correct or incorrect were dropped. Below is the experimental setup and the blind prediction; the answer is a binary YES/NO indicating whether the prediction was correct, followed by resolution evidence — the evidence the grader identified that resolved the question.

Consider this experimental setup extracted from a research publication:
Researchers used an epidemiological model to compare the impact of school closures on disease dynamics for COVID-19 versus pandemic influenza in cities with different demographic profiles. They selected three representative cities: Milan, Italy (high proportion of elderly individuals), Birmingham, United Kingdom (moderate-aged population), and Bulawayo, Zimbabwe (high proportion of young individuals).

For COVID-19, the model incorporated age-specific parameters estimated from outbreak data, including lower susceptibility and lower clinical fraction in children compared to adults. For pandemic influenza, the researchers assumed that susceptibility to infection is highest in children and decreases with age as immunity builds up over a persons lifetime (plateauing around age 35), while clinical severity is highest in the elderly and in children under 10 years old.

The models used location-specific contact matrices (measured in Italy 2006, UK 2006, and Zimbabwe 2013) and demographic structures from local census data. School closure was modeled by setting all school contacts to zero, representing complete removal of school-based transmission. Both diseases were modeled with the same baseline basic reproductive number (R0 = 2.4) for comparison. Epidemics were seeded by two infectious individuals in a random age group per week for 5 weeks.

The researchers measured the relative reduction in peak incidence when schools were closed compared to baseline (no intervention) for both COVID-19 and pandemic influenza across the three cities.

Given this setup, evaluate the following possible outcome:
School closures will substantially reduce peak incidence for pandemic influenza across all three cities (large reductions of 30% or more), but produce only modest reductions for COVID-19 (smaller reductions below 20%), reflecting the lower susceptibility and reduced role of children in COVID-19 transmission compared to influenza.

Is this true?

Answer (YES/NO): NO